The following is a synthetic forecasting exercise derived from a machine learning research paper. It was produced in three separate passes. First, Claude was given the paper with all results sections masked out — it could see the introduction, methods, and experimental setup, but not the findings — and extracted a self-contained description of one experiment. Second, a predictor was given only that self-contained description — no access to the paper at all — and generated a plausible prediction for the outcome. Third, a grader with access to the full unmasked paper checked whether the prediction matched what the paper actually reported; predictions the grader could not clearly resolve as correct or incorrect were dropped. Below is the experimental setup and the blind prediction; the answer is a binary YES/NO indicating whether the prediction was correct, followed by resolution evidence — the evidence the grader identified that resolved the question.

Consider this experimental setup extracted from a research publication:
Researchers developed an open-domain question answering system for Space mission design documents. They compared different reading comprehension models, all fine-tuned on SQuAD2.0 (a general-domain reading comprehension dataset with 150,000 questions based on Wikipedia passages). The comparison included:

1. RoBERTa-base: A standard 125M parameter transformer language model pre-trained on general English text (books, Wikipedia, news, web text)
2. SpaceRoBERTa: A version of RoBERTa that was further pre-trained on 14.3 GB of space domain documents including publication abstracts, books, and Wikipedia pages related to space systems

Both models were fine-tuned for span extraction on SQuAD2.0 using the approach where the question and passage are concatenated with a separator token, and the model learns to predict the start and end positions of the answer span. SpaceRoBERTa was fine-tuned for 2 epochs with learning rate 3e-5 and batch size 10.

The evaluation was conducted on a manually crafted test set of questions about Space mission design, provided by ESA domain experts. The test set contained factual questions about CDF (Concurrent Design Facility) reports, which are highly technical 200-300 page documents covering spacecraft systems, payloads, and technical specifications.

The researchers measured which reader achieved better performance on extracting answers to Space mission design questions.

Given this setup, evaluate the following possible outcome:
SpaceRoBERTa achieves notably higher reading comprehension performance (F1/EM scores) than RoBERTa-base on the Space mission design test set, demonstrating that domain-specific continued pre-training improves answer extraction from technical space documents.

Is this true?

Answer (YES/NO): NO